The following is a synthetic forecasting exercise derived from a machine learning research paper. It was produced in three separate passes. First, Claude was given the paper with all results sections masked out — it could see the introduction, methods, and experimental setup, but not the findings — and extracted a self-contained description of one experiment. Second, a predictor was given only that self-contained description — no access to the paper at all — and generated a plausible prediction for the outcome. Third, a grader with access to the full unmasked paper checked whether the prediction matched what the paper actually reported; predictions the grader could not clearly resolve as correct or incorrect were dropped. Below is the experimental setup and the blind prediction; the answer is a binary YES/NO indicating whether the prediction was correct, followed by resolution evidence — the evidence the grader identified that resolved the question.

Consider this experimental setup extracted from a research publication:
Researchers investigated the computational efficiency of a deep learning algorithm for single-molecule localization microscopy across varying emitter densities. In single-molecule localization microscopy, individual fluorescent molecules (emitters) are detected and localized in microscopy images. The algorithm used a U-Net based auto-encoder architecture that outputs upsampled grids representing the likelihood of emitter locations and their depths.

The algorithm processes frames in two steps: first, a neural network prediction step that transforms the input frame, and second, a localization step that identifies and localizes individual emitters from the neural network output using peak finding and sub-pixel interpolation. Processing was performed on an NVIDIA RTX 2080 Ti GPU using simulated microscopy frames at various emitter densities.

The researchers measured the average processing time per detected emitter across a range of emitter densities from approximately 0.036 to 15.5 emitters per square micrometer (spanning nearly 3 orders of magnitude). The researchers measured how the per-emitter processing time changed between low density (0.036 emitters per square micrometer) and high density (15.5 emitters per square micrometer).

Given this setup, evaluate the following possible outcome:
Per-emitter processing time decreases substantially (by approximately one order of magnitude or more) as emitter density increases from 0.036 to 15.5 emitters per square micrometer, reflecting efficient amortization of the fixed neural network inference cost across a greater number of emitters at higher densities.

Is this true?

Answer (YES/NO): YES